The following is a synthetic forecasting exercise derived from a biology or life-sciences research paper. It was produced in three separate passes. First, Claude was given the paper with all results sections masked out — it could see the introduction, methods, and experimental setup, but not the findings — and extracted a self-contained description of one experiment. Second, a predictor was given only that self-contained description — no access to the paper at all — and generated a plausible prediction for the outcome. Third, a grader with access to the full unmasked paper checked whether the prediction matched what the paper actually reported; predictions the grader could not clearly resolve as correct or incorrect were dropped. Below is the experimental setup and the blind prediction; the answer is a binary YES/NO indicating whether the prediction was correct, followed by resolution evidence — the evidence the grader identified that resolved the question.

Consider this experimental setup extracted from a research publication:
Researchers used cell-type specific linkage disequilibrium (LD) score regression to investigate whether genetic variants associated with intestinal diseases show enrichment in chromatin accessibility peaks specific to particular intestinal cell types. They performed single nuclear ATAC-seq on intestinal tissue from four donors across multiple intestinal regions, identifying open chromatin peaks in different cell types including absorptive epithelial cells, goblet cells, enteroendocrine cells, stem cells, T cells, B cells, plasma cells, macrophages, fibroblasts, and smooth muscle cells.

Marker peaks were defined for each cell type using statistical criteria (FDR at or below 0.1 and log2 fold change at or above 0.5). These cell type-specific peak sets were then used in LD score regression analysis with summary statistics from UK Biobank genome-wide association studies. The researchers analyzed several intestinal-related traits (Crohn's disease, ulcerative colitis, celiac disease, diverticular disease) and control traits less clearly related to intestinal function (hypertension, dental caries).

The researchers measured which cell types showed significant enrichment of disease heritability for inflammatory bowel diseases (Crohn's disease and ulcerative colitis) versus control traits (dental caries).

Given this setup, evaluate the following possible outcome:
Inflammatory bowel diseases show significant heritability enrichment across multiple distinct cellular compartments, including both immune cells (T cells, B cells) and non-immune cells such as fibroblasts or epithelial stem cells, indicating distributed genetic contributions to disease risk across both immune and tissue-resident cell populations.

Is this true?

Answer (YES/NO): NO